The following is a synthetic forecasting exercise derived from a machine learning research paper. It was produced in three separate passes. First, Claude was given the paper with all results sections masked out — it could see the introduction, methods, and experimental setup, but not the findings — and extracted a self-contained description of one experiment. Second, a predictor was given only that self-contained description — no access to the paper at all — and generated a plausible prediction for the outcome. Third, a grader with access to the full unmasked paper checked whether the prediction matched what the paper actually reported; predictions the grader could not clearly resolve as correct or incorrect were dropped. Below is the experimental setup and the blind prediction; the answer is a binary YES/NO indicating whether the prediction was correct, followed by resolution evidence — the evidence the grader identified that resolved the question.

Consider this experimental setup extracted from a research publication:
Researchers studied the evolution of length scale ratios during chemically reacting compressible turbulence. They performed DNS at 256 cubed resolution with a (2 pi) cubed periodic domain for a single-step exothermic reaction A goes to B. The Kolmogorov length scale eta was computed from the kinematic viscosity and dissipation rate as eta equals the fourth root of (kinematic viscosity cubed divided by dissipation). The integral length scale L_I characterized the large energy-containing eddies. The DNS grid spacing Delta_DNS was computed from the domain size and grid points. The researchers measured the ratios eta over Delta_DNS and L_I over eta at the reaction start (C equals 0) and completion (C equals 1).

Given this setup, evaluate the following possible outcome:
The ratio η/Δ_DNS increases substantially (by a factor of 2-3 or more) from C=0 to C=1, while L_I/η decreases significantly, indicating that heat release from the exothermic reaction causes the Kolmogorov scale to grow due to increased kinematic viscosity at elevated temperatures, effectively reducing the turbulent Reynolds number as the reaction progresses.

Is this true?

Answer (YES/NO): YES